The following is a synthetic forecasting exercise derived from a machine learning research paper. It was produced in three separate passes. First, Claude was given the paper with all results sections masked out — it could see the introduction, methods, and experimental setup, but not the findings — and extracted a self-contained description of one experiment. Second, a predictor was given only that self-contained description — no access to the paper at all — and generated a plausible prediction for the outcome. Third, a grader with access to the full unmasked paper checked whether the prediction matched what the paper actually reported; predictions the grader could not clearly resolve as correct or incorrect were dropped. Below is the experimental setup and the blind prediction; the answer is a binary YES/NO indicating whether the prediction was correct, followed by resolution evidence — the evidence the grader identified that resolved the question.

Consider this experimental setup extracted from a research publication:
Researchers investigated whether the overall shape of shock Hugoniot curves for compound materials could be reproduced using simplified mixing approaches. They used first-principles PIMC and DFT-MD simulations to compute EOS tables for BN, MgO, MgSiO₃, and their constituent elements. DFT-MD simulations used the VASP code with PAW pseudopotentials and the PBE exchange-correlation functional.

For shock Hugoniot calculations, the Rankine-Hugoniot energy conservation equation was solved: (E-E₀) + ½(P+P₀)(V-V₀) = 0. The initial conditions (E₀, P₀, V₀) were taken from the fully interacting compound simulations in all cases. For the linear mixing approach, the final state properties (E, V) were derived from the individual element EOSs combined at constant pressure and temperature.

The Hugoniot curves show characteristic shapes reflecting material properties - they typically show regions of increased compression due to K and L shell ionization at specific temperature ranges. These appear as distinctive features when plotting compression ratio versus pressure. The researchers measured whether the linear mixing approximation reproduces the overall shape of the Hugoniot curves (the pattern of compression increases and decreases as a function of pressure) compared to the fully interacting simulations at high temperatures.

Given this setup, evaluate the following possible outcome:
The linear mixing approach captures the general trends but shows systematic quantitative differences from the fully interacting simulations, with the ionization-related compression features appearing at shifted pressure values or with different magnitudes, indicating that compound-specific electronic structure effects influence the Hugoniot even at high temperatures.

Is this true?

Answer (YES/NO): NO